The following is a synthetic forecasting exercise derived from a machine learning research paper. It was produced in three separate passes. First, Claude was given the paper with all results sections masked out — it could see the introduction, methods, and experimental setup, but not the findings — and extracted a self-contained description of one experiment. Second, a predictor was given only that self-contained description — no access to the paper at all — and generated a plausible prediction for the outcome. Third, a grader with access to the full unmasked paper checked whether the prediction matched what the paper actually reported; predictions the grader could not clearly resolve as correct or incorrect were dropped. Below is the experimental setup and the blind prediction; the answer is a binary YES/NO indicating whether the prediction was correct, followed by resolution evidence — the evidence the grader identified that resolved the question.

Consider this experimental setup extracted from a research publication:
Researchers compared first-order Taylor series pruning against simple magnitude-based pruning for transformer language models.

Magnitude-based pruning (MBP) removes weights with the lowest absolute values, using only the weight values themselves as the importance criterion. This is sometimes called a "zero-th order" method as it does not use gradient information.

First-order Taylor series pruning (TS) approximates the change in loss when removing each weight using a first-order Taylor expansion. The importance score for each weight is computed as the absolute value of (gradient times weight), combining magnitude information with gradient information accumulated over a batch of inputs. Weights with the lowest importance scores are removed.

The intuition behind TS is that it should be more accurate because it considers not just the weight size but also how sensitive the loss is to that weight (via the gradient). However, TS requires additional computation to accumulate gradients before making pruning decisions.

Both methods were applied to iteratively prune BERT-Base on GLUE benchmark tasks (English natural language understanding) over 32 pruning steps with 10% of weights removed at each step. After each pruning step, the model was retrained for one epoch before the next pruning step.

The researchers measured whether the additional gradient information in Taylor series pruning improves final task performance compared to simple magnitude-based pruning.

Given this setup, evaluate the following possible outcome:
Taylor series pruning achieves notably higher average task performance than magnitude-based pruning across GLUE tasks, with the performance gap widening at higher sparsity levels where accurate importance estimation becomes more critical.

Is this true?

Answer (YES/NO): NO